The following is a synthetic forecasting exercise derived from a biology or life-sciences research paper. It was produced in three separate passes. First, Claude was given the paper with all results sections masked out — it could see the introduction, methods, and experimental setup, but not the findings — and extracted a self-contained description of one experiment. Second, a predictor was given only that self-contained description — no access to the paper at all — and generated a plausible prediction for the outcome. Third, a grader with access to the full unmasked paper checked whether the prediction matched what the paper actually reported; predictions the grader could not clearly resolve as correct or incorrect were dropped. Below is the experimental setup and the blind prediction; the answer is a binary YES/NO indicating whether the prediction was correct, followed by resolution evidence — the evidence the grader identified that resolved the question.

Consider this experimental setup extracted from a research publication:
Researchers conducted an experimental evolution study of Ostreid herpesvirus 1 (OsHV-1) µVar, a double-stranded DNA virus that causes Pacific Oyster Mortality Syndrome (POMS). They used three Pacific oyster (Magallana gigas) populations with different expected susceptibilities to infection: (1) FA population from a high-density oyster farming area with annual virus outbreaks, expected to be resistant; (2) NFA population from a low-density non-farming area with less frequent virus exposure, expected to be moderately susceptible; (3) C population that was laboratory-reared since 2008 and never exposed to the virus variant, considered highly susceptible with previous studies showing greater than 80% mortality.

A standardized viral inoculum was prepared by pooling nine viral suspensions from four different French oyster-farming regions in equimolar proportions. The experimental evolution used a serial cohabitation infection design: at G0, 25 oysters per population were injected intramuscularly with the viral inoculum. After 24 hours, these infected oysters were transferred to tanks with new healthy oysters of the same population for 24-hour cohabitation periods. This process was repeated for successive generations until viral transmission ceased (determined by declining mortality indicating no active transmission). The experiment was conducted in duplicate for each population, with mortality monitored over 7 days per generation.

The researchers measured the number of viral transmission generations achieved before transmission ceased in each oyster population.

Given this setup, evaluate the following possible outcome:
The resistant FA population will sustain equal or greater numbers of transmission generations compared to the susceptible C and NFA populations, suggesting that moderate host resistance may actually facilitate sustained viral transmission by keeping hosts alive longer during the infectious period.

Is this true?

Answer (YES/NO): NO